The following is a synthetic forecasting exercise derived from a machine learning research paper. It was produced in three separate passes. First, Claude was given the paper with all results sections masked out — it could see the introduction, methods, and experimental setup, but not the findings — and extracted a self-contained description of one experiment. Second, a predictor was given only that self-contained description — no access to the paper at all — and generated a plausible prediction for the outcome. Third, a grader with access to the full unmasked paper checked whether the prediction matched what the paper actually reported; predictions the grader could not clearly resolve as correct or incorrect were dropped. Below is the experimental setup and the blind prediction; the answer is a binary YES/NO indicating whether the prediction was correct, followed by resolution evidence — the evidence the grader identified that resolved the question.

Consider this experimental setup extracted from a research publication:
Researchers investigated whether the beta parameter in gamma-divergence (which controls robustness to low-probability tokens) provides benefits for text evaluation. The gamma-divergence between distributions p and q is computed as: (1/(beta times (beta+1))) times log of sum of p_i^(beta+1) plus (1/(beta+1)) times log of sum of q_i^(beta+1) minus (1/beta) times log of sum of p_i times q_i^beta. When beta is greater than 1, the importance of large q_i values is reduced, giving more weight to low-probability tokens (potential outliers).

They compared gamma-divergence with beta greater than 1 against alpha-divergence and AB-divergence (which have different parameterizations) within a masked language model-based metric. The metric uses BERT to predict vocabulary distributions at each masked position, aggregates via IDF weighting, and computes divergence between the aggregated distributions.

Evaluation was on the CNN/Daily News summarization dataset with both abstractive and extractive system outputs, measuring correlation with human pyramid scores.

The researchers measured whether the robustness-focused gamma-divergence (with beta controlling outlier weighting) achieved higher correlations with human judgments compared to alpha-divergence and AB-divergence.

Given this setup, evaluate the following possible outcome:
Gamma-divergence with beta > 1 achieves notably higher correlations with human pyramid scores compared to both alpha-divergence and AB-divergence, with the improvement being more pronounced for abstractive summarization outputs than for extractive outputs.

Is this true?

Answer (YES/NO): NO